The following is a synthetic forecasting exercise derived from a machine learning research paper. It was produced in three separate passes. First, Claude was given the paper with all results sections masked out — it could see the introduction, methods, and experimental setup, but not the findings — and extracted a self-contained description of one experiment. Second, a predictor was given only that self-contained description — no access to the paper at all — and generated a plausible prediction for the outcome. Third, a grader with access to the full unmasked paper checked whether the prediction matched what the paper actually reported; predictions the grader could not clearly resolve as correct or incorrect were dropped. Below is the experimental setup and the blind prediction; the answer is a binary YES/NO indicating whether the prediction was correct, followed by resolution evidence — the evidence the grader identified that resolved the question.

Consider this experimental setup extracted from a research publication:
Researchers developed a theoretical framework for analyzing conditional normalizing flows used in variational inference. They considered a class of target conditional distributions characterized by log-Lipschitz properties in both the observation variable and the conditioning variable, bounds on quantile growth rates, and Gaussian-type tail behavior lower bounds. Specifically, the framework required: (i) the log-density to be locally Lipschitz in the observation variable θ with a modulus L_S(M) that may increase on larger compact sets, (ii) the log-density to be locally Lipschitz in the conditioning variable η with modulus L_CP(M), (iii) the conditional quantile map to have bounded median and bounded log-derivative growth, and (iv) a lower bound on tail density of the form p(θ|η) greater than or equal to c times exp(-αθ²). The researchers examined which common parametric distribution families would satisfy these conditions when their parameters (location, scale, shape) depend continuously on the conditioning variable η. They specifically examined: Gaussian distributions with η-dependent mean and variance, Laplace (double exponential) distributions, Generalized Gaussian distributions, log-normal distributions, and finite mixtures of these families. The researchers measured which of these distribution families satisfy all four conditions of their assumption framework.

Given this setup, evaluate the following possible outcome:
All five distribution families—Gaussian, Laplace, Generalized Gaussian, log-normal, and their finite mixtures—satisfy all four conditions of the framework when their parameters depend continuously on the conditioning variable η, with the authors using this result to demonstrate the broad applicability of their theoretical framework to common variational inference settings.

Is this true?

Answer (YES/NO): YES